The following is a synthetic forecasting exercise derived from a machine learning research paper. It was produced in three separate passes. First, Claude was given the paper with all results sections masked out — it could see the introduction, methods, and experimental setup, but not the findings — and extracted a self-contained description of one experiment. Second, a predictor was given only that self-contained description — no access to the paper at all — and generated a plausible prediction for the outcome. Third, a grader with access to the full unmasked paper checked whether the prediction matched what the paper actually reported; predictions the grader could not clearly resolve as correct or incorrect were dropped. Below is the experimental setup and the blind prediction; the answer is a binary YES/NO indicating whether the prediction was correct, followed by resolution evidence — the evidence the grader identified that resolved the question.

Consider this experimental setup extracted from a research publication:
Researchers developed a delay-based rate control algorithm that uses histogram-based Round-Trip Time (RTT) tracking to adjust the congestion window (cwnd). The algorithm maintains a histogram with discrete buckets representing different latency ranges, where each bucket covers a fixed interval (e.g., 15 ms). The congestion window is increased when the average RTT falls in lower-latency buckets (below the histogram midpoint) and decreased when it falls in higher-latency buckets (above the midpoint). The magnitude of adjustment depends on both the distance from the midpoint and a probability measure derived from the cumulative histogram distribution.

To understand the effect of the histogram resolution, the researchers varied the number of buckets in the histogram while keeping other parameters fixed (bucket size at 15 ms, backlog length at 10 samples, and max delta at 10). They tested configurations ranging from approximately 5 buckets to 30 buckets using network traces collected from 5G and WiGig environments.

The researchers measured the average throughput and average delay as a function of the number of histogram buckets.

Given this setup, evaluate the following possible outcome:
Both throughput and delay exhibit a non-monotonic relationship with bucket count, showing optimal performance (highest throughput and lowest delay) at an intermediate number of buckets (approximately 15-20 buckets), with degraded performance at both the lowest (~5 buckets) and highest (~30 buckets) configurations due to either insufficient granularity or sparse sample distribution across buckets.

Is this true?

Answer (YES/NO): NO